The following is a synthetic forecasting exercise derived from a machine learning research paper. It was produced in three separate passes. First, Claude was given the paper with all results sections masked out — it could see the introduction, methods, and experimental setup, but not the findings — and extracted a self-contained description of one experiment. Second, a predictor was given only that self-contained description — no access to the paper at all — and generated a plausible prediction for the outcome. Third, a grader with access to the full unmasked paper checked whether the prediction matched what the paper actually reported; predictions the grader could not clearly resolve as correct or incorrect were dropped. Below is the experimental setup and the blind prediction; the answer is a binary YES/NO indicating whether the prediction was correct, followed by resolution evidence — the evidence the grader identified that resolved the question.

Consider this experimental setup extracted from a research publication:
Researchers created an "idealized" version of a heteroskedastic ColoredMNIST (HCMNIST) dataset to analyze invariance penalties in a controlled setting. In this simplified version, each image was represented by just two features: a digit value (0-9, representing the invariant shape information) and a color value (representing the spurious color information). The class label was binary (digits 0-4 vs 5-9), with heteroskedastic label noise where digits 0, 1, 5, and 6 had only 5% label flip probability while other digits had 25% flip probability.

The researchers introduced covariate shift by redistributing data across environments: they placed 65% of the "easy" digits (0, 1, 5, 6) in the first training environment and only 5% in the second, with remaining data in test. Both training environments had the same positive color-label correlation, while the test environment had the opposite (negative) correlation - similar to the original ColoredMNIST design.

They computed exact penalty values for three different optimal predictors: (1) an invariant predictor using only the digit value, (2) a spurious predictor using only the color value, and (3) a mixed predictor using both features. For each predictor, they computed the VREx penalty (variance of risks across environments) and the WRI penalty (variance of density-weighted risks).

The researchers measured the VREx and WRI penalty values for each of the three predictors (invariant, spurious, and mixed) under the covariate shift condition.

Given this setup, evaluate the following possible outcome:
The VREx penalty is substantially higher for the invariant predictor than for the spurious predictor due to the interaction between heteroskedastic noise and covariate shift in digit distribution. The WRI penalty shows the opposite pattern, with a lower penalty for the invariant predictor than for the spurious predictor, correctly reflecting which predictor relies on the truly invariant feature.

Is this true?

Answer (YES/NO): YES